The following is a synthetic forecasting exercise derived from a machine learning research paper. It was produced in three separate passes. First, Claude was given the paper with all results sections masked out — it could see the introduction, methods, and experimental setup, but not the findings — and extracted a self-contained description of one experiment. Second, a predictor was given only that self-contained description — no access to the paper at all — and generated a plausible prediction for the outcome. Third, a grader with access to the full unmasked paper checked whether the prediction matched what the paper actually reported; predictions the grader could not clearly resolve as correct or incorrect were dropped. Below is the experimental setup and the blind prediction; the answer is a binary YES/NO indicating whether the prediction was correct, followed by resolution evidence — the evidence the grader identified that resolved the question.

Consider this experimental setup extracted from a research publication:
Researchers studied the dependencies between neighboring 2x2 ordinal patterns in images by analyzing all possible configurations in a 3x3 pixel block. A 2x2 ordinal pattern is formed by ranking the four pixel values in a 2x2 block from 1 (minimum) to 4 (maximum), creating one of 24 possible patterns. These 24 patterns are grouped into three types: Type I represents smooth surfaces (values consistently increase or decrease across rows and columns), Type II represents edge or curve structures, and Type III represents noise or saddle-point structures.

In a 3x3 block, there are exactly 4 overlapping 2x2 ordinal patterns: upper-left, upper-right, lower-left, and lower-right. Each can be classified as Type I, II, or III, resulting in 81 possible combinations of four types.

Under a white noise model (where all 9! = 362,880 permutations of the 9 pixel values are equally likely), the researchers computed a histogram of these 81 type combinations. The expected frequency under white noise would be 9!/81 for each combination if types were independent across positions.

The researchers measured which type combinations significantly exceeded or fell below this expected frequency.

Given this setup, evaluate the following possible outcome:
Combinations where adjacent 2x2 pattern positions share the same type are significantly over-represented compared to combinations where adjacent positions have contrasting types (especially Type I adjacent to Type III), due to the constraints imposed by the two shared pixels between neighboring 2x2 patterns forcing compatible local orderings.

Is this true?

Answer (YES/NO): NO